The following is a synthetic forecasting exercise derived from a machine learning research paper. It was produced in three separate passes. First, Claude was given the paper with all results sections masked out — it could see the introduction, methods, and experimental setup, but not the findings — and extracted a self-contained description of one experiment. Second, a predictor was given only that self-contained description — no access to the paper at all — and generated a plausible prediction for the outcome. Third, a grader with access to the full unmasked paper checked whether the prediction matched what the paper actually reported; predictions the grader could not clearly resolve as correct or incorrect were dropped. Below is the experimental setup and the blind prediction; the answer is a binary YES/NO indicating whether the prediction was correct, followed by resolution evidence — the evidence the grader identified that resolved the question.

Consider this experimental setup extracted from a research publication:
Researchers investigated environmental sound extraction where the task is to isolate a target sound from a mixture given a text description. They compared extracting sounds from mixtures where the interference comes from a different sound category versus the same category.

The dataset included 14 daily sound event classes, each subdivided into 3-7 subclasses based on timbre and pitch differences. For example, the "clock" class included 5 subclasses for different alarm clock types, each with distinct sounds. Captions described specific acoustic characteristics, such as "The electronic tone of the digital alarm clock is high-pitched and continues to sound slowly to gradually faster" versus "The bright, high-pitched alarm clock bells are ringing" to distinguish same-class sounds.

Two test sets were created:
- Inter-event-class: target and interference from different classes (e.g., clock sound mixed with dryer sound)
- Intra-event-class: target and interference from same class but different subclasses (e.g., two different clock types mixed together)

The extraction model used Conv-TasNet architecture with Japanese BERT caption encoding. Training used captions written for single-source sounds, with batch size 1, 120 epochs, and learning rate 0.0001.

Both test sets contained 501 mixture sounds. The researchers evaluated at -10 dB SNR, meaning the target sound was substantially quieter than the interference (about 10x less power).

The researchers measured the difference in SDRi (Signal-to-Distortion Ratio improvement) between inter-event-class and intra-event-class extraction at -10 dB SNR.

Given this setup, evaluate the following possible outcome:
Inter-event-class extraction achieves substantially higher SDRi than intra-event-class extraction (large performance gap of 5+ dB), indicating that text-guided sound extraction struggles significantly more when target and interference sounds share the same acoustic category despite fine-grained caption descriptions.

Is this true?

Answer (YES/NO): NO